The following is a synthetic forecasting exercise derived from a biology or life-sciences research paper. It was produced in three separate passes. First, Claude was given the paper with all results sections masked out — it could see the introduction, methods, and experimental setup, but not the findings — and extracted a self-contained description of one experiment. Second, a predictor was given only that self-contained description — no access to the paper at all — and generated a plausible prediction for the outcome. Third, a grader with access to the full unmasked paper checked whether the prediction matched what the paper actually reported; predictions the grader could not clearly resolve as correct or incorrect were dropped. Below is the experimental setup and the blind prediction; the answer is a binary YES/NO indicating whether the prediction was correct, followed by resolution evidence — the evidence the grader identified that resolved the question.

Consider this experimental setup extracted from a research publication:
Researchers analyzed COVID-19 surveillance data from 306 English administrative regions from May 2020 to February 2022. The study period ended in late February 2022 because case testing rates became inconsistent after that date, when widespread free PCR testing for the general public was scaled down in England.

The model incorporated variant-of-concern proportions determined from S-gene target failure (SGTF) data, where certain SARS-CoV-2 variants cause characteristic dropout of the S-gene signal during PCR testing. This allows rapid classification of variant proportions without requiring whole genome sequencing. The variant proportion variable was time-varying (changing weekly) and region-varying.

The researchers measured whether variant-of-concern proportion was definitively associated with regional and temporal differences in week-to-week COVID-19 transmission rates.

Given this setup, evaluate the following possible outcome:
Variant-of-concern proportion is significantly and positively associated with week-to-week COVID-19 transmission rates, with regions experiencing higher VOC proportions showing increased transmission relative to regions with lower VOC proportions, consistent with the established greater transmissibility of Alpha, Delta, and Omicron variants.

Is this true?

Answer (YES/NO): YES